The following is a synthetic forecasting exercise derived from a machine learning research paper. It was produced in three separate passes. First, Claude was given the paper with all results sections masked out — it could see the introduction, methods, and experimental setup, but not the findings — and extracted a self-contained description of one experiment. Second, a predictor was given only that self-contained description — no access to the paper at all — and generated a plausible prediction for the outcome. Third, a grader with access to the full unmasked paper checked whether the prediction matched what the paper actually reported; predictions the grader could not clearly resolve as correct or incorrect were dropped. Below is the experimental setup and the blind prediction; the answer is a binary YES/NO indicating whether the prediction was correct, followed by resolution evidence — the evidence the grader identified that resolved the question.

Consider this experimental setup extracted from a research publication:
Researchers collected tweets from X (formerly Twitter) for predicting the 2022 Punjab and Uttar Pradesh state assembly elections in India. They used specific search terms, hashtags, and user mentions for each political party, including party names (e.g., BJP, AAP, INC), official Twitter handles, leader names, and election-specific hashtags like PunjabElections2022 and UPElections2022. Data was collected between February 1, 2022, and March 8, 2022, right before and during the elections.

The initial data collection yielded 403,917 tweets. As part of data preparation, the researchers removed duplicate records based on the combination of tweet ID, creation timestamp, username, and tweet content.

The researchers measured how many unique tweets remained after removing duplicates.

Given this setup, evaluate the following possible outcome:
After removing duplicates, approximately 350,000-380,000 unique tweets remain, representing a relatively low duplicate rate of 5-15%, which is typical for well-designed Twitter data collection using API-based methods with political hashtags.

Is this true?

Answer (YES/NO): NO